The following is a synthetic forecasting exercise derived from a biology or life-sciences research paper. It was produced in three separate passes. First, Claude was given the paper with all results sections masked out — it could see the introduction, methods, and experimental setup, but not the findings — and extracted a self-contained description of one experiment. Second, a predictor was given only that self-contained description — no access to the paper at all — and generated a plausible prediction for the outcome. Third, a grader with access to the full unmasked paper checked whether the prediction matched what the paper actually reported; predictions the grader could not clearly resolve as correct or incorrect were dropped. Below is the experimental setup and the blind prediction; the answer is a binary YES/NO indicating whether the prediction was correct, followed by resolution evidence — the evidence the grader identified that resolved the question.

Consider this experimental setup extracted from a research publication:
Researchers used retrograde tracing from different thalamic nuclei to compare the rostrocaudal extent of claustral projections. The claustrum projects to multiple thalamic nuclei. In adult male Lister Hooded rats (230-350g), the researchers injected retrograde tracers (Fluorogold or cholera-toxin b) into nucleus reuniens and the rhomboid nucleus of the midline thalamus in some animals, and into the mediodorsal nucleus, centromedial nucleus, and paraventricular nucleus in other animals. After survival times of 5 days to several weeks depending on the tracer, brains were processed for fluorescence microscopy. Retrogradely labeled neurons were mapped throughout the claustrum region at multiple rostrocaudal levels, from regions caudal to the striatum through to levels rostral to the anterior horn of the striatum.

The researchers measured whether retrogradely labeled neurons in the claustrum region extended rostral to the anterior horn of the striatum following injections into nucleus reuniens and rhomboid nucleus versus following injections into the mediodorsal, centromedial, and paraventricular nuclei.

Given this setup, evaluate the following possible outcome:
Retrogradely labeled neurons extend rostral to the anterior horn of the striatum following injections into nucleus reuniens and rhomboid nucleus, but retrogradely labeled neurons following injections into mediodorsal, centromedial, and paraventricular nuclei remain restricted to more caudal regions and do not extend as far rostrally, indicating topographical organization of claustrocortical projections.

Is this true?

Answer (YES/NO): NO